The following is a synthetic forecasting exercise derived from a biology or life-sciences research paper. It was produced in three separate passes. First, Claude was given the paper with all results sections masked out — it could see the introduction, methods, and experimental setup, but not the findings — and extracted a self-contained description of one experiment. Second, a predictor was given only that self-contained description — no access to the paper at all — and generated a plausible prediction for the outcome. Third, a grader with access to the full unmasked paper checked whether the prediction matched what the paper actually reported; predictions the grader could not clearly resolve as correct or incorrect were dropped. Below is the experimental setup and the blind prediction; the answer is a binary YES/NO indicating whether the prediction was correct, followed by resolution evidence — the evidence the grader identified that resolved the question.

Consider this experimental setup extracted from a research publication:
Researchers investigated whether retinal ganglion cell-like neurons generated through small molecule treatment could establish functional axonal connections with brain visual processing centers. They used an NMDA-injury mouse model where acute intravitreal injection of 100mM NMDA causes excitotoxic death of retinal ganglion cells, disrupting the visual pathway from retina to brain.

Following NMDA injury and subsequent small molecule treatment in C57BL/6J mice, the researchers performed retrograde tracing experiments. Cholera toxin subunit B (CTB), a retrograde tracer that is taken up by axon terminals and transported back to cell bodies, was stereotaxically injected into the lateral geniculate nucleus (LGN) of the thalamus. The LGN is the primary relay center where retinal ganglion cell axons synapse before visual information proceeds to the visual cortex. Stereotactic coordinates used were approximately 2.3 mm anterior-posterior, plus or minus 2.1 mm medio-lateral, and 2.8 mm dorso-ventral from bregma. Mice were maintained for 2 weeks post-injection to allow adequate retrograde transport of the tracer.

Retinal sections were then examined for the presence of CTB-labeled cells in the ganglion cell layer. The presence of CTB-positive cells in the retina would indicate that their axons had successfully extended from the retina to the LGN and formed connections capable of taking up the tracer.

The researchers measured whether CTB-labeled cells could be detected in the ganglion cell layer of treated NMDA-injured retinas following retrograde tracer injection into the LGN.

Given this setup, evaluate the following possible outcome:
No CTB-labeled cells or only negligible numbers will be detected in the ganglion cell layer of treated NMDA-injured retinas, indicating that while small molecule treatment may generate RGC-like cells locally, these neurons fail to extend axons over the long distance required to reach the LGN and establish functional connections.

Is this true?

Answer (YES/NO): NO